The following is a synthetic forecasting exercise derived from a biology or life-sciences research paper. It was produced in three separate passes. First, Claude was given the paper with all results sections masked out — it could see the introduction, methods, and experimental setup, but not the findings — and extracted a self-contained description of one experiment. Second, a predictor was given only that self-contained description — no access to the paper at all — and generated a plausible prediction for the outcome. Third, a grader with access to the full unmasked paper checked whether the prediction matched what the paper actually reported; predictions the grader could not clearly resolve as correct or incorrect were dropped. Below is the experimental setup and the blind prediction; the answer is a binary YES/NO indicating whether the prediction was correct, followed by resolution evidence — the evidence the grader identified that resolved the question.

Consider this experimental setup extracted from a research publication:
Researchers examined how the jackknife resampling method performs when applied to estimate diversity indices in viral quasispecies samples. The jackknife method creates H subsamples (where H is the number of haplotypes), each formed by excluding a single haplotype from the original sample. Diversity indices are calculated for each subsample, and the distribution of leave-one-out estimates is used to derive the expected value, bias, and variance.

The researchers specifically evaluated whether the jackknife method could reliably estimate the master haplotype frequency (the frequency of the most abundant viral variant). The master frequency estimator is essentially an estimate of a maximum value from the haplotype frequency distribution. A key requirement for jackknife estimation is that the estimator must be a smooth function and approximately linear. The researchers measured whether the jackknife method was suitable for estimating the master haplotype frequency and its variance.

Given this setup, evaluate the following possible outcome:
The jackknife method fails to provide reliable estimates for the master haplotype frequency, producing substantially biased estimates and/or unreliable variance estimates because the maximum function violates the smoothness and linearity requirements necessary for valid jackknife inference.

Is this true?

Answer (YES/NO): YES